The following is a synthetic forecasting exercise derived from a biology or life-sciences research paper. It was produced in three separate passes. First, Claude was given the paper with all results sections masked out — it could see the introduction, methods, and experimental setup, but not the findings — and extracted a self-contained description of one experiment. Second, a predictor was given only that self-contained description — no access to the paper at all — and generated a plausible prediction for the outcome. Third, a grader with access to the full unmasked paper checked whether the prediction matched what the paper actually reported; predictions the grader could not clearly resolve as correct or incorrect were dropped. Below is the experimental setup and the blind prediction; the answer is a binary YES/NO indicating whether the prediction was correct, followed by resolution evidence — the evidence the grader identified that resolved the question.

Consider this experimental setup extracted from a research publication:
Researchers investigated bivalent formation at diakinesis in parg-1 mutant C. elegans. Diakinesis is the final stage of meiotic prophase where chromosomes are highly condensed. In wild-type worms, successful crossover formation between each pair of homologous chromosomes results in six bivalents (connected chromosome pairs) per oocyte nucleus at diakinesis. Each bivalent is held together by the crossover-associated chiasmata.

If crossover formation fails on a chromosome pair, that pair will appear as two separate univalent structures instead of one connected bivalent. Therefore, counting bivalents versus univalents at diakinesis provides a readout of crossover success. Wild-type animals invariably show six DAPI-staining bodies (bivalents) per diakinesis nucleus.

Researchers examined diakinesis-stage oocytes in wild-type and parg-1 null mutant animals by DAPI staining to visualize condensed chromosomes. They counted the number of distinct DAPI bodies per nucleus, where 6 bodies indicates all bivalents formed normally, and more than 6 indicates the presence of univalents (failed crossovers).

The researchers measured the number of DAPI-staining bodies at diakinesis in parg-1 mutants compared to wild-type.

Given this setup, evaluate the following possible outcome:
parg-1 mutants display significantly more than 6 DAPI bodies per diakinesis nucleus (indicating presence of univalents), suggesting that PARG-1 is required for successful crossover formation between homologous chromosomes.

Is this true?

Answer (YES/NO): NO